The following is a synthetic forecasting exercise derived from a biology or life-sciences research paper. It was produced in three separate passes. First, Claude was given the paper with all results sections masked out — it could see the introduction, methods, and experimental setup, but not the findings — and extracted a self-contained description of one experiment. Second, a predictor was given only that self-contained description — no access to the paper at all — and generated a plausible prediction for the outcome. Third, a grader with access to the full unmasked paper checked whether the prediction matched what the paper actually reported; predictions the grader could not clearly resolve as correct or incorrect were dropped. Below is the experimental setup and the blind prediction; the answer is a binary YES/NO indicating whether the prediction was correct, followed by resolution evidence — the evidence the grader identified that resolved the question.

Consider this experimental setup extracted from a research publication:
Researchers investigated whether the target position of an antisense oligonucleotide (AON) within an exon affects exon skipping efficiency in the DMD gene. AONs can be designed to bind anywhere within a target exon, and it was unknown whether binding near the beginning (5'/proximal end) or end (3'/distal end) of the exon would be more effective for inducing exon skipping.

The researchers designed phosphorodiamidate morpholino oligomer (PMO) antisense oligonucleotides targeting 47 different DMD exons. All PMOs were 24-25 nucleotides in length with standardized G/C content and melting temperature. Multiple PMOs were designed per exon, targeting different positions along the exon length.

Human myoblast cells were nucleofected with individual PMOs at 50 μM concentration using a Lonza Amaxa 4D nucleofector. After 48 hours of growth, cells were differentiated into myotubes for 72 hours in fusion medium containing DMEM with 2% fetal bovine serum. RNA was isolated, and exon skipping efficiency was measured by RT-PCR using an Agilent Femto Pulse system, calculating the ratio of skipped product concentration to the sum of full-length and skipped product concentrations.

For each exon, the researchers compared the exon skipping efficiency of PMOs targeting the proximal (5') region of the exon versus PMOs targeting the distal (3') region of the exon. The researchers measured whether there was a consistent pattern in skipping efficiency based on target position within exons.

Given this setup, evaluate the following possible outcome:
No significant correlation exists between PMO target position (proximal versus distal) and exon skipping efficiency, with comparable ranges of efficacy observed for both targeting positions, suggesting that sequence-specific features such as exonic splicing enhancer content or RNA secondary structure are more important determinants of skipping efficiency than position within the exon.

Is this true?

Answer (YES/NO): NO